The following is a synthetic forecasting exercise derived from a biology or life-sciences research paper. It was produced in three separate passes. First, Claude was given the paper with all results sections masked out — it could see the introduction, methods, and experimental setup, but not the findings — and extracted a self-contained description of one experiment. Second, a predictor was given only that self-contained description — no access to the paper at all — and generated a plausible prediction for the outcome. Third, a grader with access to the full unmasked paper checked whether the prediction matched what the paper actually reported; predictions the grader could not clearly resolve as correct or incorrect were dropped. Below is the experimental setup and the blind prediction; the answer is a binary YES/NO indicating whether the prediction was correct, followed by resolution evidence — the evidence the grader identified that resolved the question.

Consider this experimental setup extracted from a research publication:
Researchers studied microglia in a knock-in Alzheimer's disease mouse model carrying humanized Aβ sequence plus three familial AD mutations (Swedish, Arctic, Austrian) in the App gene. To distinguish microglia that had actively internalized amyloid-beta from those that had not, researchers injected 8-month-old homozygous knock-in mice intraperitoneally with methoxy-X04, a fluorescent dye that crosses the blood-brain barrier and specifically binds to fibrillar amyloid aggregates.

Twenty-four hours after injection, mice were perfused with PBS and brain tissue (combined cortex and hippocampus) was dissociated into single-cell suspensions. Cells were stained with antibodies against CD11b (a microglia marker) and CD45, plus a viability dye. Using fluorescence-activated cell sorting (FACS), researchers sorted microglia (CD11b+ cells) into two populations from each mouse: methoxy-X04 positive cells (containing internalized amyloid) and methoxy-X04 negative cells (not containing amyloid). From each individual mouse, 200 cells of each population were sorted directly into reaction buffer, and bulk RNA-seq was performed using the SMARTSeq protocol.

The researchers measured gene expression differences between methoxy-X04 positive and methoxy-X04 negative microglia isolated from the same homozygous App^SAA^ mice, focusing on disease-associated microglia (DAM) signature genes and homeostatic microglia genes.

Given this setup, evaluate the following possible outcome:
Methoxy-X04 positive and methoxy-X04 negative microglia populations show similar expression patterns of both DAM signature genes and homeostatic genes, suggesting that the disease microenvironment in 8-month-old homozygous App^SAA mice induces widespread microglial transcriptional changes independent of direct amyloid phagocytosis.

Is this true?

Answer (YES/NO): NO